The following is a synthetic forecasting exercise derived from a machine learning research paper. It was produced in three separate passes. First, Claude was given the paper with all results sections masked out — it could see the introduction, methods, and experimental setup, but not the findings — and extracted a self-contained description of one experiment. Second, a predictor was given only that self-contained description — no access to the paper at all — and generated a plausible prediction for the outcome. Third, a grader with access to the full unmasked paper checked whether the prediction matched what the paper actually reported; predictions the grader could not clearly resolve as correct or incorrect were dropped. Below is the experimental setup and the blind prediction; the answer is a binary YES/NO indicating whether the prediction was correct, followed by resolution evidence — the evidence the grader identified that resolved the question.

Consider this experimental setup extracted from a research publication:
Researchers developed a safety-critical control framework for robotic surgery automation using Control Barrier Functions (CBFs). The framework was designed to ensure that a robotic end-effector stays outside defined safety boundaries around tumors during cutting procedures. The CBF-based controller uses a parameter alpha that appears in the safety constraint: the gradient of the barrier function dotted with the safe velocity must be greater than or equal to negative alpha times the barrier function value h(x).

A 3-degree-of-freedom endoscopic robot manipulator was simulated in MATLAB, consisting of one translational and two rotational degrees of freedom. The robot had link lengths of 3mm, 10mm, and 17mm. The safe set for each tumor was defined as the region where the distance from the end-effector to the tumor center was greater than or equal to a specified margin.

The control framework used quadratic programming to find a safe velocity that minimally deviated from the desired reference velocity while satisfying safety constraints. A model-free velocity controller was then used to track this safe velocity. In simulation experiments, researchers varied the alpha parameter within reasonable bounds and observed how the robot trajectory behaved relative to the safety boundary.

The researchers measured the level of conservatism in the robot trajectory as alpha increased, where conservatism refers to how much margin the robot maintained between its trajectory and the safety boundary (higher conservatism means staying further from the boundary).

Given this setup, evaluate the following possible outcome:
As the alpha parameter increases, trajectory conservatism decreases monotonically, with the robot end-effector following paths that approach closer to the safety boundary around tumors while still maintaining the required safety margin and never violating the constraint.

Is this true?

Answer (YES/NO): NO